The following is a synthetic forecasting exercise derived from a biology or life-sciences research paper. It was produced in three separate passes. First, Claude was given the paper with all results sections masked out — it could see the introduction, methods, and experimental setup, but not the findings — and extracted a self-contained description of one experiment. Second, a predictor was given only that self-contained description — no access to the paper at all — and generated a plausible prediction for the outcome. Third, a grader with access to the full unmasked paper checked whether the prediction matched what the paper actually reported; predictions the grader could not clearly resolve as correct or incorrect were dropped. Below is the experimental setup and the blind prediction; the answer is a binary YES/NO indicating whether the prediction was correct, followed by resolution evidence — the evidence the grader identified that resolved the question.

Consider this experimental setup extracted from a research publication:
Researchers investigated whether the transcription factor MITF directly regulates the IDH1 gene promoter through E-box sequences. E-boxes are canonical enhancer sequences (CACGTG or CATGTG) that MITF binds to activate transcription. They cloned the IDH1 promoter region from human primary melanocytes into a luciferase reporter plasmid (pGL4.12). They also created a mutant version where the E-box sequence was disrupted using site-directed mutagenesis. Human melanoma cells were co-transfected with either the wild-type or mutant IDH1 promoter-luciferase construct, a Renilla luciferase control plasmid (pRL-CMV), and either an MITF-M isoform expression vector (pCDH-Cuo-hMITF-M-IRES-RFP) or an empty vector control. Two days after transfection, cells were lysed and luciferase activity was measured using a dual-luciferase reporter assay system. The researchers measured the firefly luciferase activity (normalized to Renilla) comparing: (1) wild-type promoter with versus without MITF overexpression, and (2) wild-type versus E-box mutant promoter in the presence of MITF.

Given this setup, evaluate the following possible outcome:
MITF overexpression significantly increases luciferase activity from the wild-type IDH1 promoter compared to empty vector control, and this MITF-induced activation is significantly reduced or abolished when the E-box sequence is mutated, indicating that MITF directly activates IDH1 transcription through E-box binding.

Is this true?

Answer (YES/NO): YES